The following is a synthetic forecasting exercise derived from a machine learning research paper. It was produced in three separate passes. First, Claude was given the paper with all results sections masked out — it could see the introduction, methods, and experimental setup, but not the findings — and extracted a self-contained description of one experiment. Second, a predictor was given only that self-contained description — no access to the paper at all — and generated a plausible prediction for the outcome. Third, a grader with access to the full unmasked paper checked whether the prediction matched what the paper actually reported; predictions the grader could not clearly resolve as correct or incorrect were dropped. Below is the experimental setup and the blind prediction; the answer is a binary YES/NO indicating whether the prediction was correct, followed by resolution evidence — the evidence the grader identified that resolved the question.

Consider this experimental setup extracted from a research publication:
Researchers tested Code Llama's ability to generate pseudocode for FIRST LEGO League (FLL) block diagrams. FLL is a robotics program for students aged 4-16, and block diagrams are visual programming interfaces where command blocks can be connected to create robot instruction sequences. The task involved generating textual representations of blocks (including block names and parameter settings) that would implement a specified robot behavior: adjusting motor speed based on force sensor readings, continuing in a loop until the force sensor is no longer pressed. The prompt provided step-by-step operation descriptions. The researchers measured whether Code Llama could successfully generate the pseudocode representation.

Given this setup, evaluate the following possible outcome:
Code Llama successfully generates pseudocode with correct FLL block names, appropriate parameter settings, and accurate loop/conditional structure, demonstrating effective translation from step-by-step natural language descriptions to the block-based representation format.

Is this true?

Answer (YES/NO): NO